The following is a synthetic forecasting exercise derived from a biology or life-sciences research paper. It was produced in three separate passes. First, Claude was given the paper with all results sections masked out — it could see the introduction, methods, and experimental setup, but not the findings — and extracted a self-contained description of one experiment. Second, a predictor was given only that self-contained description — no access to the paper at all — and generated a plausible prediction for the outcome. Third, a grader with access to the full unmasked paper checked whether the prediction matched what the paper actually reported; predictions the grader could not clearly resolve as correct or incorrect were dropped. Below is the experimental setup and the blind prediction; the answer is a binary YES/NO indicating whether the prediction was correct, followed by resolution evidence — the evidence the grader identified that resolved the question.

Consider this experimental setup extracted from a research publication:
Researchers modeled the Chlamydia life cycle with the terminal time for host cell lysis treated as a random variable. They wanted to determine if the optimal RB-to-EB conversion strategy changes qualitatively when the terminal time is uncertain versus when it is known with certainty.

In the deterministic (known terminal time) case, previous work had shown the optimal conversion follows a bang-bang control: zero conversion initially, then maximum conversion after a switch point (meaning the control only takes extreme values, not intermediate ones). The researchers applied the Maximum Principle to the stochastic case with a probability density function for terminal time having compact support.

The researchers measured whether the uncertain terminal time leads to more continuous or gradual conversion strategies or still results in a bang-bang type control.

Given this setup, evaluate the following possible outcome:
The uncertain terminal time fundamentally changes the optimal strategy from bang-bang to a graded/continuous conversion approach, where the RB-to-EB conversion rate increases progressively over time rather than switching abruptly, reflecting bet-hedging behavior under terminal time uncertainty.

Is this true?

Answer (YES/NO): NO